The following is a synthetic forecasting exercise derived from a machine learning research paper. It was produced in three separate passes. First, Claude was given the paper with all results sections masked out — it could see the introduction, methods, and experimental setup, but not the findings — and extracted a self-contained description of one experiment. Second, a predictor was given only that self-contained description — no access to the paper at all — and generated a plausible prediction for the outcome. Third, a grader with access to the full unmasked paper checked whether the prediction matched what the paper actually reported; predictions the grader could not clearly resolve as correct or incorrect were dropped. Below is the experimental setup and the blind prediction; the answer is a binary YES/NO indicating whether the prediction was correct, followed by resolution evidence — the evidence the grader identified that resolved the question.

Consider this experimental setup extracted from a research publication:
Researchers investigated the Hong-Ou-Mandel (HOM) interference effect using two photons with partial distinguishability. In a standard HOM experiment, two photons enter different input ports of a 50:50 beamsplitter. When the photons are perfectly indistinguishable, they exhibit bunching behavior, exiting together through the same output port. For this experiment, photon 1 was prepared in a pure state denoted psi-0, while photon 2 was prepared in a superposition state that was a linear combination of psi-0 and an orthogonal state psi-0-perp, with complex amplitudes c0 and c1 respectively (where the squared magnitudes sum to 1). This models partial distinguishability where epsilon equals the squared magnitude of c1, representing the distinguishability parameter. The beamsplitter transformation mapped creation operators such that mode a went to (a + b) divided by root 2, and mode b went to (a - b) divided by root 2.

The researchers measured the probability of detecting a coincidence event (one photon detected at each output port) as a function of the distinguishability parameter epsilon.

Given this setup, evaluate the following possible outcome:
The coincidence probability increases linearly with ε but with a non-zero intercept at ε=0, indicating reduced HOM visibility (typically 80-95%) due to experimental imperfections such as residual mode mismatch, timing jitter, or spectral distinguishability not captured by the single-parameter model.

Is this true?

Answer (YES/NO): NO